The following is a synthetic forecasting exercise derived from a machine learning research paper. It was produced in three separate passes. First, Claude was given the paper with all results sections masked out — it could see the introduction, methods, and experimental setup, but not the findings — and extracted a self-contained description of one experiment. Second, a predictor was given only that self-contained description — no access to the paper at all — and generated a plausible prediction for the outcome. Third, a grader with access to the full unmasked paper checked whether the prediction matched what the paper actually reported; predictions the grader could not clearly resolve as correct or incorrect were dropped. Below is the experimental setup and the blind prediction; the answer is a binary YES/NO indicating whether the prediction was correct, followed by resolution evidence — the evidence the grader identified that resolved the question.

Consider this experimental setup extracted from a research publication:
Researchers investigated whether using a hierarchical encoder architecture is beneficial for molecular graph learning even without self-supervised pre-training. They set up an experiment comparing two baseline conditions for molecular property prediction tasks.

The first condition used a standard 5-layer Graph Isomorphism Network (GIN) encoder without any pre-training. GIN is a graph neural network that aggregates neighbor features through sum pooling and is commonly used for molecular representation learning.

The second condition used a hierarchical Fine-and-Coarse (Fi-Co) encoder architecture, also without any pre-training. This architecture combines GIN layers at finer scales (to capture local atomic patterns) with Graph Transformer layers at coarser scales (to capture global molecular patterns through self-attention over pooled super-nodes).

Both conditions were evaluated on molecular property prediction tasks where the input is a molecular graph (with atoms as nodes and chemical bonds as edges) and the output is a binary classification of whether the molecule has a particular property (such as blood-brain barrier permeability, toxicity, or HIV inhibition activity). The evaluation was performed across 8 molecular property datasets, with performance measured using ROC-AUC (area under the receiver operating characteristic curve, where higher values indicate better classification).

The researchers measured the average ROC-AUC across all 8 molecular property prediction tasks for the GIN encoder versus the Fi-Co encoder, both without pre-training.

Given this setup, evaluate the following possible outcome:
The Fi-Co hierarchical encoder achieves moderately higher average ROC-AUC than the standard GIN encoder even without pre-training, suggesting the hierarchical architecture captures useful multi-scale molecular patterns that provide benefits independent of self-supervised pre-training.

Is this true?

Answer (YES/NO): NO